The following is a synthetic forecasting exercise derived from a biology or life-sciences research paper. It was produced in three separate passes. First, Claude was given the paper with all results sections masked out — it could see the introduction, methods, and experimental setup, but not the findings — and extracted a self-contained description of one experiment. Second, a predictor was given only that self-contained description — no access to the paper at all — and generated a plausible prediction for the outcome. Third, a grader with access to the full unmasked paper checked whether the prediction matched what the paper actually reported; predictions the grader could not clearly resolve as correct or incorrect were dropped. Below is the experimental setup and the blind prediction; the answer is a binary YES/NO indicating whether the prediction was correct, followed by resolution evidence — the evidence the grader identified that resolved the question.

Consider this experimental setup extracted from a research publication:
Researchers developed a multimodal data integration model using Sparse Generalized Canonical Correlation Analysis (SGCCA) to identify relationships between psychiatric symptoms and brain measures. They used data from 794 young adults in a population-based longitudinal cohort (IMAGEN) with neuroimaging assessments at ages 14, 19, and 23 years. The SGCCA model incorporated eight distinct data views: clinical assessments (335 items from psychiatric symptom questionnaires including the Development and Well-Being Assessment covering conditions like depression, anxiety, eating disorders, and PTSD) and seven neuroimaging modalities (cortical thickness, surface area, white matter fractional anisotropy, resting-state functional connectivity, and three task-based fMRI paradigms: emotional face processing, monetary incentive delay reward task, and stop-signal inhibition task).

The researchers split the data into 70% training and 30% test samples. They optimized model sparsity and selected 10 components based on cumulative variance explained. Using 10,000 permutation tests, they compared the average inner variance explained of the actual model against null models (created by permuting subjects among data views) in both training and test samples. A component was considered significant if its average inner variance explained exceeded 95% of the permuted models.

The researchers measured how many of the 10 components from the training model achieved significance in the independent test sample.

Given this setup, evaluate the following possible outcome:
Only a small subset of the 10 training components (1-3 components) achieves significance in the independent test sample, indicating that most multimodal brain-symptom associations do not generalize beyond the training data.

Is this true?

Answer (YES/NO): NO